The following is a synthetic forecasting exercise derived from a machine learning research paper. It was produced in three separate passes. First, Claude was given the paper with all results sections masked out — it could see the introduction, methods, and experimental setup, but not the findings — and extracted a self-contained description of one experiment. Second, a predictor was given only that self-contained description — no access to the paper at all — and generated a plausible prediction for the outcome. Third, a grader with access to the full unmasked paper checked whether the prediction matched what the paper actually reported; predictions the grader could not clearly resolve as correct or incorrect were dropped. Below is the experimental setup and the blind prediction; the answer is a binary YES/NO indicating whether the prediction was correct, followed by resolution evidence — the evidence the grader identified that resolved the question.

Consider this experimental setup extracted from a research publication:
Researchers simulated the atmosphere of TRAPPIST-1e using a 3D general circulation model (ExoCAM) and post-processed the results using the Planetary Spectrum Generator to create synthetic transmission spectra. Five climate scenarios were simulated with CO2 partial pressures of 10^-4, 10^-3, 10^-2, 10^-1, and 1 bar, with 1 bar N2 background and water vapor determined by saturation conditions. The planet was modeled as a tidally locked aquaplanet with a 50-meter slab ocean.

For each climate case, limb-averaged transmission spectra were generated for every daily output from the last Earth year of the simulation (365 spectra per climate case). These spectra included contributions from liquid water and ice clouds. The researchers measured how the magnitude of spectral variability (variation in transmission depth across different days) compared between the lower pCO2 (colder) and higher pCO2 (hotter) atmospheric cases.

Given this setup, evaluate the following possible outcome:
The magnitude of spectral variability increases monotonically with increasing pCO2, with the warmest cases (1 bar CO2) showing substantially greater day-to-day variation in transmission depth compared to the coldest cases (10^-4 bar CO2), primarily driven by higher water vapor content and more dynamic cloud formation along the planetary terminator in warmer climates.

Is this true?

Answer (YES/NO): YES